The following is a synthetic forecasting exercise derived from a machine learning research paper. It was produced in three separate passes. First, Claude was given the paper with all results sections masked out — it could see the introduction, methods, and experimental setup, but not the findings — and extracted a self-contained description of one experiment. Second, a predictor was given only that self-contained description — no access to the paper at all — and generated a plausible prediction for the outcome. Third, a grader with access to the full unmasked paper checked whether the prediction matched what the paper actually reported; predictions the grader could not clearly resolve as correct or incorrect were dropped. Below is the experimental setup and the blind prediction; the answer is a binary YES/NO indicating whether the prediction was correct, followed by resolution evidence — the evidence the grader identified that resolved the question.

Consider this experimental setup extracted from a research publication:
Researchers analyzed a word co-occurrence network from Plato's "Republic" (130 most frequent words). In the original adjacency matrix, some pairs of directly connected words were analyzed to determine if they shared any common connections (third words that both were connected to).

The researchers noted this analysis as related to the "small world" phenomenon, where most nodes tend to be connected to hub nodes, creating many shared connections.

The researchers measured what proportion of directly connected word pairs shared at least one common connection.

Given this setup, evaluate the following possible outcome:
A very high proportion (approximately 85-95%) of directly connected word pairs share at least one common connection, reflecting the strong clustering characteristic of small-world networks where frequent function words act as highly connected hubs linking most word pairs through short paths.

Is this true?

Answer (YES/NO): NO